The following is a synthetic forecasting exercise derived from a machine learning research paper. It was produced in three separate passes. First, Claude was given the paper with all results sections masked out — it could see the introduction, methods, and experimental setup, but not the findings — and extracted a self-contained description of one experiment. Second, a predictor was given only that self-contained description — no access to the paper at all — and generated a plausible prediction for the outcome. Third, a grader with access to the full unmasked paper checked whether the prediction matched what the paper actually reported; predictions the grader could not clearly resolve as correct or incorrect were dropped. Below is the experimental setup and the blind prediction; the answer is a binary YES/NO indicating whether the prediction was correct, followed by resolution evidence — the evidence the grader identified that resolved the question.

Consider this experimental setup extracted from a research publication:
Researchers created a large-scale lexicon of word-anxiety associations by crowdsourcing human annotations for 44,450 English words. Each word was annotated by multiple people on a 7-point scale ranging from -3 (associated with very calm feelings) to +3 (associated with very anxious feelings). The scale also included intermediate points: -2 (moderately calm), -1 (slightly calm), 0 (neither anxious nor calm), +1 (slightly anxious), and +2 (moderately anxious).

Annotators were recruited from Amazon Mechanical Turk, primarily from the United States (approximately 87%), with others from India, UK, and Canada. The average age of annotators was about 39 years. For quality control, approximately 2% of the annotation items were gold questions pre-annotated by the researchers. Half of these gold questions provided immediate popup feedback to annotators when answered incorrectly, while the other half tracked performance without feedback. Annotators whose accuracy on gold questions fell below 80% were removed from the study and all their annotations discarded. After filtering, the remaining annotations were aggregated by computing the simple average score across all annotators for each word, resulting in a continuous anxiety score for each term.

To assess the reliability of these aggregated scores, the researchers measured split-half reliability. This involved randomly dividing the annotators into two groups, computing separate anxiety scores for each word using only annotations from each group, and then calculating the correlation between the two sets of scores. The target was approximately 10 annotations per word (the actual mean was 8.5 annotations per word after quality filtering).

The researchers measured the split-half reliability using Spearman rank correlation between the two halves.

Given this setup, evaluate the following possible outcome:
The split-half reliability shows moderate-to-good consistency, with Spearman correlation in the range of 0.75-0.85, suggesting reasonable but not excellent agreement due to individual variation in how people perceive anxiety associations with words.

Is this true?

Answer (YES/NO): YES